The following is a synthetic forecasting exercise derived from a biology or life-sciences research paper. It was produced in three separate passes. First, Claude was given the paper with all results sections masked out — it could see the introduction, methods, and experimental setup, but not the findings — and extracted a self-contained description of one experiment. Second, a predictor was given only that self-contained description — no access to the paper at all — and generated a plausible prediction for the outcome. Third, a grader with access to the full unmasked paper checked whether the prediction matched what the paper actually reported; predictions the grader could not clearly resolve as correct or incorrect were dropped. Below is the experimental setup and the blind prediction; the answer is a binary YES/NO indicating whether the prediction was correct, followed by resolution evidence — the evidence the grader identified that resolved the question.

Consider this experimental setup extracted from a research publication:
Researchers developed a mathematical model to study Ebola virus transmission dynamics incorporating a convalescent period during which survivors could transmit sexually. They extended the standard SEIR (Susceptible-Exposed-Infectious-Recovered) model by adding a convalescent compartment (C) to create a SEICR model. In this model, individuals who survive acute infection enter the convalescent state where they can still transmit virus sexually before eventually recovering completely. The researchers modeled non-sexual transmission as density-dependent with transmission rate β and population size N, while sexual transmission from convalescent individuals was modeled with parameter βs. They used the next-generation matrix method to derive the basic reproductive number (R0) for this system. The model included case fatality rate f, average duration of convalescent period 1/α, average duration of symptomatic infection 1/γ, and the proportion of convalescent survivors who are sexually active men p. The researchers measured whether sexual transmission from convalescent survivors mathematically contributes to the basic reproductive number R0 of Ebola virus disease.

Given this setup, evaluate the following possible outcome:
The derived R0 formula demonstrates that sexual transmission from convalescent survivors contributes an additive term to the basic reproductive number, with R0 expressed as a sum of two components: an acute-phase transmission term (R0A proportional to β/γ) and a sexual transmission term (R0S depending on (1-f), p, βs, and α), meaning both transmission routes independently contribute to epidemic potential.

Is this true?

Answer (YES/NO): YES